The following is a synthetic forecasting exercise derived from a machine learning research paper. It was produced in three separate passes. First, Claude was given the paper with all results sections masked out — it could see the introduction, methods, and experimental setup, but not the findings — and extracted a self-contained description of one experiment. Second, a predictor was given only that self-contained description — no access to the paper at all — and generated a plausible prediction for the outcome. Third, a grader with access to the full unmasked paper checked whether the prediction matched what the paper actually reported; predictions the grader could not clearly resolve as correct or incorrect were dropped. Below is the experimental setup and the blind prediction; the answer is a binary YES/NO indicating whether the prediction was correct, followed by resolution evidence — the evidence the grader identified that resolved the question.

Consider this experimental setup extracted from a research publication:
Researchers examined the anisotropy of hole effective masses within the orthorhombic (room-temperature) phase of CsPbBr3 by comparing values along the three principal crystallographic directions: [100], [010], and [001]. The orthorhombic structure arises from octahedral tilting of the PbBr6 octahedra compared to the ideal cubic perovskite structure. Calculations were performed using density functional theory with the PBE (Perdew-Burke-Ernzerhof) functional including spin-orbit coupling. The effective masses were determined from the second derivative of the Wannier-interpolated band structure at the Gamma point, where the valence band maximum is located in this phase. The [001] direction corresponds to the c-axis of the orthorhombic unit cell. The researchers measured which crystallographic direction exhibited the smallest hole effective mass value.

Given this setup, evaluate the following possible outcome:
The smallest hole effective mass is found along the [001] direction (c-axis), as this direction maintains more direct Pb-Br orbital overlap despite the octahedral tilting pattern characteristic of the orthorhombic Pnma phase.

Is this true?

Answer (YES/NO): YES